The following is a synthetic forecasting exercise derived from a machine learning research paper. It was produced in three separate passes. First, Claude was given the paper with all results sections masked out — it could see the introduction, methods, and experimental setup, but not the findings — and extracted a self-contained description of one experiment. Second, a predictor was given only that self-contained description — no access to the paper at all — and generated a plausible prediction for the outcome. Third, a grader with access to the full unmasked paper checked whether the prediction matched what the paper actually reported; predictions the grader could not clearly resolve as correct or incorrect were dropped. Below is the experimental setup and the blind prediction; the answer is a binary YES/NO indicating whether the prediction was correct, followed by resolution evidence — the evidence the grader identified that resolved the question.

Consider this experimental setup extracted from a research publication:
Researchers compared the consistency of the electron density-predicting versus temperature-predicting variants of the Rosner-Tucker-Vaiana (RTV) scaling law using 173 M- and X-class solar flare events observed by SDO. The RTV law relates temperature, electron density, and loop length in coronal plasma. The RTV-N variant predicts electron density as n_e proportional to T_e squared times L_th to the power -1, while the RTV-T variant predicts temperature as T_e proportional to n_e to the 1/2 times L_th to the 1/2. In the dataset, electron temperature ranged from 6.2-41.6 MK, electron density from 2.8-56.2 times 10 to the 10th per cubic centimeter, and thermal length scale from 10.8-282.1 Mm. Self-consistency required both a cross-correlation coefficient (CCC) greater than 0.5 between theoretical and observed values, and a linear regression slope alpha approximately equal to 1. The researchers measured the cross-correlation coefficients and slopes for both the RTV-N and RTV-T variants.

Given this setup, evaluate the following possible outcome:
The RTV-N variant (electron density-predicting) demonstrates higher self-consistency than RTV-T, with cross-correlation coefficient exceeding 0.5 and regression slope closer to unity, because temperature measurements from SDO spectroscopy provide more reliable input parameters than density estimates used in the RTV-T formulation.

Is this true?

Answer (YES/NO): YES